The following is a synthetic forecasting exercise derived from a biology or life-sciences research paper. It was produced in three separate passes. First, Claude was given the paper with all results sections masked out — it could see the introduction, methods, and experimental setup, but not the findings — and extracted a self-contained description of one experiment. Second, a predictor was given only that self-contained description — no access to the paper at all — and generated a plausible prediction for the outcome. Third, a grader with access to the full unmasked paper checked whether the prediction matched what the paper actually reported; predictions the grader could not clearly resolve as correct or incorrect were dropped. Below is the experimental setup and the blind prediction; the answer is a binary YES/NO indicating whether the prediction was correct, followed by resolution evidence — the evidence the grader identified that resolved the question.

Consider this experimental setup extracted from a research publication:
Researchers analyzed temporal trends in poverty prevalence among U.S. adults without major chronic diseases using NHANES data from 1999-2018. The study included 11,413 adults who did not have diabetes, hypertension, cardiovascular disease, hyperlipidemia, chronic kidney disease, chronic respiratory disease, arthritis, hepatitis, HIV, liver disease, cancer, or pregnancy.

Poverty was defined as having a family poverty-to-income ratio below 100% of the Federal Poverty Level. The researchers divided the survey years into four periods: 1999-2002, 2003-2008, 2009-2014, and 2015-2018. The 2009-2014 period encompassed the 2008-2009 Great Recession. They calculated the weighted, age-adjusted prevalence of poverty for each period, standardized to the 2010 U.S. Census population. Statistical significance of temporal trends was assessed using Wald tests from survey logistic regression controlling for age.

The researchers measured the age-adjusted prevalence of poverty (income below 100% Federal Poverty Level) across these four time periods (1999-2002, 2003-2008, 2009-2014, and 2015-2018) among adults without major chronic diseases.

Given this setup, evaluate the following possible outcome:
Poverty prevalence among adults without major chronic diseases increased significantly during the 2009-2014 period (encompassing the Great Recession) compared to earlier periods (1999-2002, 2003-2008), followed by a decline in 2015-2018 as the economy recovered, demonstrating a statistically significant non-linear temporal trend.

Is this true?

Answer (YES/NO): NO